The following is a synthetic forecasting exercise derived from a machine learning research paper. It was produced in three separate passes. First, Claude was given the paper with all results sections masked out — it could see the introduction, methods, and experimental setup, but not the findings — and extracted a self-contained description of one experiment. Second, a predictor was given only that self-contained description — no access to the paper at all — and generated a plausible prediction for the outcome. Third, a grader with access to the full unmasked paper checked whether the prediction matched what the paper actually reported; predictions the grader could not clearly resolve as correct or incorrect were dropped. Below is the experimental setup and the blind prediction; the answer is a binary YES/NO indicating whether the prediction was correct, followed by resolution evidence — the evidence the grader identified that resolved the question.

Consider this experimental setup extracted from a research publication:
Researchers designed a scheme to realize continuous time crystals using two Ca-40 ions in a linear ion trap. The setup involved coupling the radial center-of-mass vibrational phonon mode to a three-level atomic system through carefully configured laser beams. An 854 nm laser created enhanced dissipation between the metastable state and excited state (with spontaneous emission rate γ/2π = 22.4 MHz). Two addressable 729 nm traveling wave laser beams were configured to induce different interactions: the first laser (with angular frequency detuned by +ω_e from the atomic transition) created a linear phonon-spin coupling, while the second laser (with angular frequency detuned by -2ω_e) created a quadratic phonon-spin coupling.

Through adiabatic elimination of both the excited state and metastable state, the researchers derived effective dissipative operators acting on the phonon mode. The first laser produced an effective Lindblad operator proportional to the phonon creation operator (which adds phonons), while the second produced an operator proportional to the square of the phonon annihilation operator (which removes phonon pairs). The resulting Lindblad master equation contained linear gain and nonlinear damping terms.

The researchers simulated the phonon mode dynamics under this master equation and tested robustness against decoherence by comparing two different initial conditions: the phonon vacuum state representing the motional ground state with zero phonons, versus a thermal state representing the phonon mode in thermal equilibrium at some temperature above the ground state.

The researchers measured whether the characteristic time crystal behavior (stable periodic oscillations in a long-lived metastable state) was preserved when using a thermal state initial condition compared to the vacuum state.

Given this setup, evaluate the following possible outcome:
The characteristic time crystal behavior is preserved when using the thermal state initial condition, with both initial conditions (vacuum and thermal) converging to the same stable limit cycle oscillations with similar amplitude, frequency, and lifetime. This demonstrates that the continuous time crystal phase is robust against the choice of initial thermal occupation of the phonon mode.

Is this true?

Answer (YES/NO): NO